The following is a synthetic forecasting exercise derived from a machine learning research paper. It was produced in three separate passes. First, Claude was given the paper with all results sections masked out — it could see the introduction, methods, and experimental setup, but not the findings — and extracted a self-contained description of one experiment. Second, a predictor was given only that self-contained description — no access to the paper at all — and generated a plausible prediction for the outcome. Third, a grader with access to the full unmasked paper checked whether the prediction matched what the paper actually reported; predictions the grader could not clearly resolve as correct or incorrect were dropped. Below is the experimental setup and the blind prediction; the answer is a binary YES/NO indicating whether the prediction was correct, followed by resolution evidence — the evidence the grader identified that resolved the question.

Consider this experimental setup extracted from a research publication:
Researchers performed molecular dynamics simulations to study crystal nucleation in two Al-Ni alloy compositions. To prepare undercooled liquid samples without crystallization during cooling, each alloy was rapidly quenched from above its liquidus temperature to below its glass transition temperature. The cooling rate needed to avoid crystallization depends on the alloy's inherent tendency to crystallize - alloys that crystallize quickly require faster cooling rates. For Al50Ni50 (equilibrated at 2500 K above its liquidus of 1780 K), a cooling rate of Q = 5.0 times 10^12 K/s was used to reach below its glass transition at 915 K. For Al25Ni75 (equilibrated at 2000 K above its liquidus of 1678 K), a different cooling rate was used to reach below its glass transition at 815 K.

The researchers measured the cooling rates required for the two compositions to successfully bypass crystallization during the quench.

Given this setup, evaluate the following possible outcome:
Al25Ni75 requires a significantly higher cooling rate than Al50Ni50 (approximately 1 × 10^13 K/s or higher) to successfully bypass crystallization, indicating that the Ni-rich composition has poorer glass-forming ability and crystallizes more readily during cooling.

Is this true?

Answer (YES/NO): NO